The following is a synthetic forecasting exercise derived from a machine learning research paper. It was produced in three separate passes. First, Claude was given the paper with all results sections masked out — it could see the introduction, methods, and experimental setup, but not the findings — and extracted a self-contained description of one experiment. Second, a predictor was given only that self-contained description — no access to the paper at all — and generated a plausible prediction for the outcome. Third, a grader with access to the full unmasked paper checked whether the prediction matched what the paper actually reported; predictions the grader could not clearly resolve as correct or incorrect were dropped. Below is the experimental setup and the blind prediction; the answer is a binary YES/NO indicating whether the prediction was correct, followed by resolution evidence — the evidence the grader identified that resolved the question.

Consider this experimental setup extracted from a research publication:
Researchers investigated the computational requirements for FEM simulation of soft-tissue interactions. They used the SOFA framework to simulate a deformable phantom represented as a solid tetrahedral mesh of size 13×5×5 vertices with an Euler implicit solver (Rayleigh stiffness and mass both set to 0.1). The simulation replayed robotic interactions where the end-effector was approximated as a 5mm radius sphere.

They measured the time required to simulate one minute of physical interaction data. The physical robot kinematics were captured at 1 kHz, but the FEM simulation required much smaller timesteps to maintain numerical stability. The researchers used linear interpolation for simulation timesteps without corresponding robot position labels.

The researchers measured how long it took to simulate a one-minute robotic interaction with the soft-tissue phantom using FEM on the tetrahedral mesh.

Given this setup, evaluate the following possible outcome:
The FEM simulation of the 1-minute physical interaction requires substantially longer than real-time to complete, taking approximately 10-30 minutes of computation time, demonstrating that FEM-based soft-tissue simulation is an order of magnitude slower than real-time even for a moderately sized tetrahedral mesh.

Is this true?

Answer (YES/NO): NO